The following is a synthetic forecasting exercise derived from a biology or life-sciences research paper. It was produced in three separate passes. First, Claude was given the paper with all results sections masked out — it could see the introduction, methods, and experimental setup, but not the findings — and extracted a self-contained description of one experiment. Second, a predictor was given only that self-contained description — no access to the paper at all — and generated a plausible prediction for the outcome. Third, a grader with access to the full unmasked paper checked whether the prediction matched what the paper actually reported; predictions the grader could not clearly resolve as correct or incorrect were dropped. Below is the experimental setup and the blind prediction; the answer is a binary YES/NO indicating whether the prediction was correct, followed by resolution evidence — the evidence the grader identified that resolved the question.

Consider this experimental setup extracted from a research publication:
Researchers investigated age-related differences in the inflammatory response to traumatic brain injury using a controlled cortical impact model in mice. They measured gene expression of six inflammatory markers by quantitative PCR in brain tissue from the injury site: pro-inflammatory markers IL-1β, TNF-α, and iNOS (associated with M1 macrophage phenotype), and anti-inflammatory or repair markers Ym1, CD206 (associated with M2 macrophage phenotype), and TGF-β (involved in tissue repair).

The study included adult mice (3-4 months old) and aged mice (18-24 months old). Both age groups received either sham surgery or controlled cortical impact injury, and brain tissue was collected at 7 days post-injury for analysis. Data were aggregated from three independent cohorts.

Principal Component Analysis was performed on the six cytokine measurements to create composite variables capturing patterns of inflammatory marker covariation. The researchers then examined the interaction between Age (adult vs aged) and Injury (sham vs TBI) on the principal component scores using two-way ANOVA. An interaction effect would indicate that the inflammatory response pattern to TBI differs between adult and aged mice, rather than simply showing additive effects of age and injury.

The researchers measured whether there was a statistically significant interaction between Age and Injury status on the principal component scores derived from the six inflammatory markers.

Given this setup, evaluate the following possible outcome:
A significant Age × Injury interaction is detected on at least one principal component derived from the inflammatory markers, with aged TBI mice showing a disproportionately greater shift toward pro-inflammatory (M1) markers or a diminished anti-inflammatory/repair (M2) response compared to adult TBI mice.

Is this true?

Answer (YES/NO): YES